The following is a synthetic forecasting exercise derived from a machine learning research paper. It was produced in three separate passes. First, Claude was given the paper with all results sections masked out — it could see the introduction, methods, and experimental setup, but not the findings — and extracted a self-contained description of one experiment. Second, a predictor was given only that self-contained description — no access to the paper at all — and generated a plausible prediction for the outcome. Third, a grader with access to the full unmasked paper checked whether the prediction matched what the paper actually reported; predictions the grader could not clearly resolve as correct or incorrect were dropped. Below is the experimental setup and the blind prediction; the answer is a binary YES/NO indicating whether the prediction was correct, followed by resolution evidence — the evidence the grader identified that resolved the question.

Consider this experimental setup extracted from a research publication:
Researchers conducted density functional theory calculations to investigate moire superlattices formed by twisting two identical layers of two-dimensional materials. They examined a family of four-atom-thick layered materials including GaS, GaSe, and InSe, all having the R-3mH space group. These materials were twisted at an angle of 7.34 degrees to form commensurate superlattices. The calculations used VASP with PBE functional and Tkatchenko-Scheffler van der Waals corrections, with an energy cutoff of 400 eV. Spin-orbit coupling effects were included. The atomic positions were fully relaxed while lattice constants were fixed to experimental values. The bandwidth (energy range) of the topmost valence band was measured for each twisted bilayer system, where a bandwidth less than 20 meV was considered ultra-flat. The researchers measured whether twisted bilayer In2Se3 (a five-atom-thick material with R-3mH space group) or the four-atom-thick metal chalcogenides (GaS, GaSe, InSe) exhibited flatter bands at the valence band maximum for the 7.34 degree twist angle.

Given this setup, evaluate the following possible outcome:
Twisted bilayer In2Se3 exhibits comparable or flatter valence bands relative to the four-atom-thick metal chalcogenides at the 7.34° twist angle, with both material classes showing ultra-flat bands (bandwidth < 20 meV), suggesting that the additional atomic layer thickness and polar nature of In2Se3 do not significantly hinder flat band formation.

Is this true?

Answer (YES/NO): NO